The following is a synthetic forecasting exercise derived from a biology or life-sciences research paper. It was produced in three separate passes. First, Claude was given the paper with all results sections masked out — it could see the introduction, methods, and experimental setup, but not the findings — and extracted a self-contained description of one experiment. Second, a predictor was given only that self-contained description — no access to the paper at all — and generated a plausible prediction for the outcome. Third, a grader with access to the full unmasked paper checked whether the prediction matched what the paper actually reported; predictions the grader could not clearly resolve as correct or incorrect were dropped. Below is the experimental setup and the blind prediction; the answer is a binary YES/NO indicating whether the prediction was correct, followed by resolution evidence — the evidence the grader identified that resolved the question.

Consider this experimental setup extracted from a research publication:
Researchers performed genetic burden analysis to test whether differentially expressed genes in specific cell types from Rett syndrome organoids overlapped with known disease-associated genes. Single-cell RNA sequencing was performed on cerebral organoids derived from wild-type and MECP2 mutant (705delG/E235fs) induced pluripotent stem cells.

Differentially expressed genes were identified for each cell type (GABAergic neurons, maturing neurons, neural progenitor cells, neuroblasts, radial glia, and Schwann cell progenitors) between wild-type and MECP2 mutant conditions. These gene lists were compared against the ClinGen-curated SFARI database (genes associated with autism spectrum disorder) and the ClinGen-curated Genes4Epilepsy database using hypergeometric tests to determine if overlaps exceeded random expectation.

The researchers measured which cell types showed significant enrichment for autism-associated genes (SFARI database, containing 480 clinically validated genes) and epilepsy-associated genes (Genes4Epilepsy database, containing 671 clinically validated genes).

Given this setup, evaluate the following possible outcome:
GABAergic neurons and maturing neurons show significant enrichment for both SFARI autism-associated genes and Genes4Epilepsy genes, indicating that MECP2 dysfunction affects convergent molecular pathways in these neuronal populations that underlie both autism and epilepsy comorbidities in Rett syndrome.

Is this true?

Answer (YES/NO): NO